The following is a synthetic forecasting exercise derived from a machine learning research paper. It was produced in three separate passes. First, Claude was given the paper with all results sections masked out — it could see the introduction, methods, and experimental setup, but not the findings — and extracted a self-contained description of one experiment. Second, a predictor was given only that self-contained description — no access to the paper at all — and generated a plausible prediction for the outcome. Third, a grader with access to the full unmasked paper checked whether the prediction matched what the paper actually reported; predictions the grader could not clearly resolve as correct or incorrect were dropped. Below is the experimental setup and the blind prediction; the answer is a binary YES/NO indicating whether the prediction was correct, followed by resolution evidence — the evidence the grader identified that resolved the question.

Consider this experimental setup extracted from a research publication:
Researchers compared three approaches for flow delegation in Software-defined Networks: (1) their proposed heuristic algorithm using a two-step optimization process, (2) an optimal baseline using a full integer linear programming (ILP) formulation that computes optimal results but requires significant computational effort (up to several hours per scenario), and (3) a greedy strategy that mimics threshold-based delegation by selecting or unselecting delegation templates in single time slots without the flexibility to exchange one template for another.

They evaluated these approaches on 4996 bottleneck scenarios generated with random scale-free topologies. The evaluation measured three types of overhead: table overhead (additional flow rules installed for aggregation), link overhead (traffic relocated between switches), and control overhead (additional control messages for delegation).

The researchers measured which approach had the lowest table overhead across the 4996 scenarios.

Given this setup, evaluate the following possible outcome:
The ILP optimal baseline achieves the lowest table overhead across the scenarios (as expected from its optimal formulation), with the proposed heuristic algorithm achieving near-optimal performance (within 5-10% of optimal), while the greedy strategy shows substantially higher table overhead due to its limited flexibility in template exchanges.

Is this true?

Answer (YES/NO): NO